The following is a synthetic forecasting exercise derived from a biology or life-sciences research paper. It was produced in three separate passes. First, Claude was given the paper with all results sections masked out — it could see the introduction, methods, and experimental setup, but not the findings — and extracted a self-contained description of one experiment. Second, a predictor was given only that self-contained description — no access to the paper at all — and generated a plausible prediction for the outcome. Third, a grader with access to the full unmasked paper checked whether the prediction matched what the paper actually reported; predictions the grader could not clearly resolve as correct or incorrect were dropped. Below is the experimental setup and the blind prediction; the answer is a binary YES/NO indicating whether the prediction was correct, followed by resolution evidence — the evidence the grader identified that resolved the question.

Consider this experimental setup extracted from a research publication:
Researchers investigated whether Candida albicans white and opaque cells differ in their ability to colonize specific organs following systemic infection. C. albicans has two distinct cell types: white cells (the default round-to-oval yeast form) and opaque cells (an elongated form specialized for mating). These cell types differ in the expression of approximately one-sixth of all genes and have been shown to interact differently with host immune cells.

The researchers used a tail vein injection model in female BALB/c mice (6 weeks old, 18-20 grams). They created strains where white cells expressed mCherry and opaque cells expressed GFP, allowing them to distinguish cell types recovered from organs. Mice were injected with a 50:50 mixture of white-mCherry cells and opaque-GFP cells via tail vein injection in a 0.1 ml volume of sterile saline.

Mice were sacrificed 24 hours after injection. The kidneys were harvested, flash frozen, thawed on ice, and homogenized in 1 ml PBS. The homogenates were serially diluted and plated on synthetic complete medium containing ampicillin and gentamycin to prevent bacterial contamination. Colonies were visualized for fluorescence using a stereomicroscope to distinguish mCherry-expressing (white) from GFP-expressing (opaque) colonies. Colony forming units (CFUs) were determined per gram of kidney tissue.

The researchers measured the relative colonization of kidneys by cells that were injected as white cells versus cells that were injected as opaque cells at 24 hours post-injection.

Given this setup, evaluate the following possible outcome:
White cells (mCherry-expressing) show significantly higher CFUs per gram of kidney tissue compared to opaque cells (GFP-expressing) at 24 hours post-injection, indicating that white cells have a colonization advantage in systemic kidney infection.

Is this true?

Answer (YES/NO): YES